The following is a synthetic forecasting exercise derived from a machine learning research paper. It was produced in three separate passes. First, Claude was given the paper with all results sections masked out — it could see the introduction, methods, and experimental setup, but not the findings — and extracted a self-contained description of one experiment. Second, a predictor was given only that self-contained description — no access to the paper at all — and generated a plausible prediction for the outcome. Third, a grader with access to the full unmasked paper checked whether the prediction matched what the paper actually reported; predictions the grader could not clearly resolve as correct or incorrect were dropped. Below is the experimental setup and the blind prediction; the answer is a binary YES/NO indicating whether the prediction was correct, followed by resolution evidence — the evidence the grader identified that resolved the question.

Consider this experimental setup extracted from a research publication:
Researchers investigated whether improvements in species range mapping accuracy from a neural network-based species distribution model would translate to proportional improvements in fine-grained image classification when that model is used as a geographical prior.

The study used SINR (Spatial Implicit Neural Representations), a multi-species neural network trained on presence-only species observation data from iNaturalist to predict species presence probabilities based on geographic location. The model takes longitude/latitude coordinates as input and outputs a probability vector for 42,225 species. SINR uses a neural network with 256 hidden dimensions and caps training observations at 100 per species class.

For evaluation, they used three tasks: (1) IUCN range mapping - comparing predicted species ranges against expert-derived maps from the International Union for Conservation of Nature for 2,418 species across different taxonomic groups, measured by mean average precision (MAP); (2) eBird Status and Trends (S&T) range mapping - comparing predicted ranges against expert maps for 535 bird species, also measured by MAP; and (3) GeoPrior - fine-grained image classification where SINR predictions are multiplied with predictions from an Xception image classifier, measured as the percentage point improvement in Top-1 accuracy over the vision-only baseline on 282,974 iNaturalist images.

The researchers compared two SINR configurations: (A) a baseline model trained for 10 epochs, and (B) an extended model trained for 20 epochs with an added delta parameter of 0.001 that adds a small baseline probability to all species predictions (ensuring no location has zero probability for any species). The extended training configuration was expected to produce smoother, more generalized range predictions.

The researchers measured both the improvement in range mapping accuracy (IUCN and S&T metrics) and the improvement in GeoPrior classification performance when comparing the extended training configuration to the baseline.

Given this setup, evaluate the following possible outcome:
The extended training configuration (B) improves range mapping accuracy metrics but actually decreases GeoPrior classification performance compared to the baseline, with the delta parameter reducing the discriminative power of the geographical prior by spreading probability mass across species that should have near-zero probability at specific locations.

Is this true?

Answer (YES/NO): NO